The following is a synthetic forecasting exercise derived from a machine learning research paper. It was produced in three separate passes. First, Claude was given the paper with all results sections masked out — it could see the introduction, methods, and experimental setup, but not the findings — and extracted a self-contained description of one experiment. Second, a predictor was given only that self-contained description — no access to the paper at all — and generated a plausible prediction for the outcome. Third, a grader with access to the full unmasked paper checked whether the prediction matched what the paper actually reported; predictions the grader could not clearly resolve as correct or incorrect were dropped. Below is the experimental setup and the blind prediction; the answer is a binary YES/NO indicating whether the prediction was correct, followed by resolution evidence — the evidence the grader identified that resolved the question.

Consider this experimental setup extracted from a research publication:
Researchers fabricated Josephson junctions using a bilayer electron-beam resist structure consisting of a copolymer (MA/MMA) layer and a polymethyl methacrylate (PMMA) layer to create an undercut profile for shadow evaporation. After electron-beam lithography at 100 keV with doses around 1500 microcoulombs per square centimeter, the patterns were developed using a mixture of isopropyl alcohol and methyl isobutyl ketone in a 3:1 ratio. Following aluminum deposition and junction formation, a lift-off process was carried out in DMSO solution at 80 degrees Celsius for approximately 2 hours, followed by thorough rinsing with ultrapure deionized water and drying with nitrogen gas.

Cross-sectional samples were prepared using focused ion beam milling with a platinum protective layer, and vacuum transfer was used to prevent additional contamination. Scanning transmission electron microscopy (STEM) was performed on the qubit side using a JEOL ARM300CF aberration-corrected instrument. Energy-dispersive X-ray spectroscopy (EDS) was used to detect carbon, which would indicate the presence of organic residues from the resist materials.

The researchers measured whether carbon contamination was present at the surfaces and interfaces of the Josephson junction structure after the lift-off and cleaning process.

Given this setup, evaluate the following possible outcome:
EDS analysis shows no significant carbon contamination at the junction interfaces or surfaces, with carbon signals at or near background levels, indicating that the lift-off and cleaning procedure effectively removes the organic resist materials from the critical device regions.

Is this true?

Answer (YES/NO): NO